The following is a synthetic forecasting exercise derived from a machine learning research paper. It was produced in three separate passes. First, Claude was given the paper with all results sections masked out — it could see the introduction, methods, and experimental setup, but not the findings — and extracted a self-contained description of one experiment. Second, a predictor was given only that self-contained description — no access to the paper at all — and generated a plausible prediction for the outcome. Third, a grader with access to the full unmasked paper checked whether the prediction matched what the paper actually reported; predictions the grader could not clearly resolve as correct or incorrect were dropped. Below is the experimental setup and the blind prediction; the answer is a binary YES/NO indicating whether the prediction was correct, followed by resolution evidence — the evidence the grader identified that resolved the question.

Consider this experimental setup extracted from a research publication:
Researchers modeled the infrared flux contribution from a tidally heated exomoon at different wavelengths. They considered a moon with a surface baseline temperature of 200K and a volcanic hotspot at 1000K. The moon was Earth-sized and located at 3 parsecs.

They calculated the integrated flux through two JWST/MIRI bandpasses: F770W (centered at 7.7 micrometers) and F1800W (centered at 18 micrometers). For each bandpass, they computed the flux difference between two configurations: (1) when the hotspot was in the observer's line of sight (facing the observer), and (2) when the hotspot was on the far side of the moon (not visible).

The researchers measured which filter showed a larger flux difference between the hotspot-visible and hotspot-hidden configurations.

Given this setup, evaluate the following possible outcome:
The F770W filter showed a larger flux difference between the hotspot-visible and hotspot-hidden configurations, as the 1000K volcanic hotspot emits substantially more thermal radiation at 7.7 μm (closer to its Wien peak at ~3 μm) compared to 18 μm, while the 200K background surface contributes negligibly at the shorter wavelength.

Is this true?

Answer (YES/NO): YES